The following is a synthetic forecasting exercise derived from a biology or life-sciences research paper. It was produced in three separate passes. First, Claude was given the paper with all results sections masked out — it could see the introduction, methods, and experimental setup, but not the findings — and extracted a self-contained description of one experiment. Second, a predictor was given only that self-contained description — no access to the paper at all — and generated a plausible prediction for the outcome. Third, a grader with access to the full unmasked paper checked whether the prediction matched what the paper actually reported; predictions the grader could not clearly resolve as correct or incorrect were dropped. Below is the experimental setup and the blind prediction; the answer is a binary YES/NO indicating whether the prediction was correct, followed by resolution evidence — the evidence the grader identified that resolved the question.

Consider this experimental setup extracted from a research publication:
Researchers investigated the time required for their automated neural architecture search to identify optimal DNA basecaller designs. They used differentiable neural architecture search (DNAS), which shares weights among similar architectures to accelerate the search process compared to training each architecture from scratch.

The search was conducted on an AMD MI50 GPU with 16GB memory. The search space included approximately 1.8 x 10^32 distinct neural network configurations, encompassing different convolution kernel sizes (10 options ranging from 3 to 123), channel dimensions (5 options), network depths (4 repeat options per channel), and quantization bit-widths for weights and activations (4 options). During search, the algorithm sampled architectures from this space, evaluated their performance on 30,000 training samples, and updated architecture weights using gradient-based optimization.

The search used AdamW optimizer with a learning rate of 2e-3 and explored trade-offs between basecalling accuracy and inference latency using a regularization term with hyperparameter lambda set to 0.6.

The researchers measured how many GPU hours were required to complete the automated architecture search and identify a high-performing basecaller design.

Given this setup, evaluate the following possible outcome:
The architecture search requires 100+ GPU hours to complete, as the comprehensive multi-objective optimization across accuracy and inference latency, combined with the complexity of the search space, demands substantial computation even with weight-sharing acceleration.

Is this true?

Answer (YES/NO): NO